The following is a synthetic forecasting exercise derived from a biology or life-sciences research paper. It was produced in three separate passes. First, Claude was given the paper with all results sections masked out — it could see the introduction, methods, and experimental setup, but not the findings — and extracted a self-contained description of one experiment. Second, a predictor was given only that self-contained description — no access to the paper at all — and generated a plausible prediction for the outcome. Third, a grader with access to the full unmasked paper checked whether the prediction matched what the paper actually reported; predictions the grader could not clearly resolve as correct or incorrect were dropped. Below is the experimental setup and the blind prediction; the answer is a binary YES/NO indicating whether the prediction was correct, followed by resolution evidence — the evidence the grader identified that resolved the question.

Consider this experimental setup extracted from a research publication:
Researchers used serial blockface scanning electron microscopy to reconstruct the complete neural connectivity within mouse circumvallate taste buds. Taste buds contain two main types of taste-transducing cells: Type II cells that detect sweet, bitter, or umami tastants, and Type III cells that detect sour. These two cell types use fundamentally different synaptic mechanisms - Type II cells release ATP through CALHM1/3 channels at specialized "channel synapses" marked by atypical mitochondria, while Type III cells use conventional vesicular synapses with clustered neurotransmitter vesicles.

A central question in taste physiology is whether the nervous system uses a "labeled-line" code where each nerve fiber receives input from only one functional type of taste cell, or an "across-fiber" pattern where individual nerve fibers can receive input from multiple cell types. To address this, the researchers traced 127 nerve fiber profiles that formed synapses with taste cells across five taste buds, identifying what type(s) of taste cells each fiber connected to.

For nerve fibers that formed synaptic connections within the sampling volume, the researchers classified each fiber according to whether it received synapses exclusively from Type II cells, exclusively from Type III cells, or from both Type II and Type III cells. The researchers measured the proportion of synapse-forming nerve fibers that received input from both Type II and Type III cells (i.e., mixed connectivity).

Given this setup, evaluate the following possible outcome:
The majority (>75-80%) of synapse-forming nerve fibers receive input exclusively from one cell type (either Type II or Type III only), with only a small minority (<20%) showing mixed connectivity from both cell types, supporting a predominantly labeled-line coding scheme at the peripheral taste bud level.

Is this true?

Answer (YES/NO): YES